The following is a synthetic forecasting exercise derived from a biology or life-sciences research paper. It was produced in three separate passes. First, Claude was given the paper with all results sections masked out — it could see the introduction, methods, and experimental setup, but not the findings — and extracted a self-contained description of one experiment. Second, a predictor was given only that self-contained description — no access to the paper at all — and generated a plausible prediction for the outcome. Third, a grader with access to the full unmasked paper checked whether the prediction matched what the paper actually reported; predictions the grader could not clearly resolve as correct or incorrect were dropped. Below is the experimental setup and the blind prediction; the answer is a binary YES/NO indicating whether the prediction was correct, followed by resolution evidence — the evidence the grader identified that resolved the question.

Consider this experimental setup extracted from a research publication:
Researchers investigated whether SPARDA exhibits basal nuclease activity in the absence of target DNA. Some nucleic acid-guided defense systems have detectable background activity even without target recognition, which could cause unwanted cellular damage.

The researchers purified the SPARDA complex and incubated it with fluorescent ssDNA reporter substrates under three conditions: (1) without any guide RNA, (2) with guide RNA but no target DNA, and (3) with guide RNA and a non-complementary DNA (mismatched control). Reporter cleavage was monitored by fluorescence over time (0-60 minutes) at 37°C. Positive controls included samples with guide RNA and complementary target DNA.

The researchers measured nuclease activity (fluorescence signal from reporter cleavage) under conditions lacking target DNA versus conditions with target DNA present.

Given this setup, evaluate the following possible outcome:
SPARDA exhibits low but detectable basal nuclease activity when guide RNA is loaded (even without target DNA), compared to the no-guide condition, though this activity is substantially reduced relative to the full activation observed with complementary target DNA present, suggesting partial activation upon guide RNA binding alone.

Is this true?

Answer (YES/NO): NO